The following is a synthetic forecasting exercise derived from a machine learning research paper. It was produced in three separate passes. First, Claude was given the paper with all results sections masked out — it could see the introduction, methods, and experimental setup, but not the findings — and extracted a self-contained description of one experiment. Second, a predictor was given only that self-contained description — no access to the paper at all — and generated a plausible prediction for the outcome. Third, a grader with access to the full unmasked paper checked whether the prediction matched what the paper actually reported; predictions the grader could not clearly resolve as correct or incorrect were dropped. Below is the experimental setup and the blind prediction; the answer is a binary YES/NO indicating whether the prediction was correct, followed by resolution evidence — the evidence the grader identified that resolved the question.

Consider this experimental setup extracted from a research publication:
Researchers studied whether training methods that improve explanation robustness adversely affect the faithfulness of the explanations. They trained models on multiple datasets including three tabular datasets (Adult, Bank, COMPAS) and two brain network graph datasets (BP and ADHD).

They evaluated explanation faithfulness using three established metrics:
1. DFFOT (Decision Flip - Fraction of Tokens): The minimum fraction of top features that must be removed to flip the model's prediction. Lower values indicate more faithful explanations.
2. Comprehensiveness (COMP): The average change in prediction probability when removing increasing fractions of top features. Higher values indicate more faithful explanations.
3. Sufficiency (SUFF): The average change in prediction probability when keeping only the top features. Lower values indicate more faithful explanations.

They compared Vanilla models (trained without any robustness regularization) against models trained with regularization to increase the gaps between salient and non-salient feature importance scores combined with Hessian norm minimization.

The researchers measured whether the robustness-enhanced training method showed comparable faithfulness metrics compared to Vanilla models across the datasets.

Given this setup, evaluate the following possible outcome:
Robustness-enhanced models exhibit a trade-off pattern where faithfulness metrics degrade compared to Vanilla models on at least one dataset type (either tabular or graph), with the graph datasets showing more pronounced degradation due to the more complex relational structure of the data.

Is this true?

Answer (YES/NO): NO